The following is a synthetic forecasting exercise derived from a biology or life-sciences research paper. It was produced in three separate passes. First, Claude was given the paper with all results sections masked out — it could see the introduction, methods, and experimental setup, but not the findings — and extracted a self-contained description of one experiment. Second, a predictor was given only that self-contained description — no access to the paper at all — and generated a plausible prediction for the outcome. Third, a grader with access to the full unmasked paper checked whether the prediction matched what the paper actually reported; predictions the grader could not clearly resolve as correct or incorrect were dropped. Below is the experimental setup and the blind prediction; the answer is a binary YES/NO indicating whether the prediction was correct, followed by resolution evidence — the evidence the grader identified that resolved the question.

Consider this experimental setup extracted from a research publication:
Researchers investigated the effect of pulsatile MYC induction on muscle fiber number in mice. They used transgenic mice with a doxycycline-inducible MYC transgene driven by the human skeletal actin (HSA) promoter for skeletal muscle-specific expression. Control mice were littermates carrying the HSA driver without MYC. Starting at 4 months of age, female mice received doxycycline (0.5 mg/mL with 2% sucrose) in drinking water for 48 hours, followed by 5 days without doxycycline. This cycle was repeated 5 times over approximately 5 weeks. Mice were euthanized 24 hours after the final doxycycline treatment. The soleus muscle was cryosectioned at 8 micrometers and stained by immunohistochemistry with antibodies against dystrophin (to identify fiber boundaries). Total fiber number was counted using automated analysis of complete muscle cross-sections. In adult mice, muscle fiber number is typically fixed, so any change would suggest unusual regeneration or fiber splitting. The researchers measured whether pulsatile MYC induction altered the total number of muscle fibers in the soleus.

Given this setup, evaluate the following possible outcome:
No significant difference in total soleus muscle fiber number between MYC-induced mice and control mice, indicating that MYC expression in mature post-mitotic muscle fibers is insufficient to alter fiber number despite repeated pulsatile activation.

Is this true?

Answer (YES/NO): YES